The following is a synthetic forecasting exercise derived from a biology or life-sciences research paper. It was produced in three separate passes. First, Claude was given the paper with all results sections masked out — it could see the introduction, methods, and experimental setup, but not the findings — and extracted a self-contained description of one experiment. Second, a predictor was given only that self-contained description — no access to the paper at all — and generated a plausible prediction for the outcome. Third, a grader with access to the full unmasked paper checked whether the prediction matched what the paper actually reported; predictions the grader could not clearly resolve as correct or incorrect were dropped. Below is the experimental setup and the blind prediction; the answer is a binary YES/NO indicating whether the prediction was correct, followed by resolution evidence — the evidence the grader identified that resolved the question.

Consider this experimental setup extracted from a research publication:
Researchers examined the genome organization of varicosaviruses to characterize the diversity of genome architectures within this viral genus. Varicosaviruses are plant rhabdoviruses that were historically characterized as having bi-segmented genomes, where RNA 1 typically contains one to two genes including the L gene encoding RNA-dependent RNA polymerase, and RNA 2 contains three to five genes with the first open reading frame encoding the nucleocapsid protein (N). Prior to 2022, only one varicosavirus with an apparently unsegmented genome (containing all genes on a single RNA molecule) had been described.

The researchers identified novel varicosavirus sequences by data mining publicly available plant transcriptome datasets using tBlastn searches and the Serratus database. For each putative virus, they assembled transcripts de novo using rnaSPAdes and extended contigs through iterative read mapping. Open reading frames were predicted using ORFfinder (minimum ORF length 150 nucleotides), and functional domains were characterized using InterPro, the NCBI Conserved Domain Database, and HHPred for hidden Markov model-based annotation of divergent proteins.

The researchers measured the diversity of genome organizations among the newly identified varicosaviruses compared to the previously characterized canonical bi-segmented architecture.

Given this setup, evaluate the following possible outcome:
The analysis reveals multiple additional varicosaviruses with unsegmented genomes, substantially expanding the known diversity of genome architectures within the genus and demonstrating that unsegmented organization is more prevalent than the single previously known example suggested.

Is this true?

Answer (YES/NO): YES